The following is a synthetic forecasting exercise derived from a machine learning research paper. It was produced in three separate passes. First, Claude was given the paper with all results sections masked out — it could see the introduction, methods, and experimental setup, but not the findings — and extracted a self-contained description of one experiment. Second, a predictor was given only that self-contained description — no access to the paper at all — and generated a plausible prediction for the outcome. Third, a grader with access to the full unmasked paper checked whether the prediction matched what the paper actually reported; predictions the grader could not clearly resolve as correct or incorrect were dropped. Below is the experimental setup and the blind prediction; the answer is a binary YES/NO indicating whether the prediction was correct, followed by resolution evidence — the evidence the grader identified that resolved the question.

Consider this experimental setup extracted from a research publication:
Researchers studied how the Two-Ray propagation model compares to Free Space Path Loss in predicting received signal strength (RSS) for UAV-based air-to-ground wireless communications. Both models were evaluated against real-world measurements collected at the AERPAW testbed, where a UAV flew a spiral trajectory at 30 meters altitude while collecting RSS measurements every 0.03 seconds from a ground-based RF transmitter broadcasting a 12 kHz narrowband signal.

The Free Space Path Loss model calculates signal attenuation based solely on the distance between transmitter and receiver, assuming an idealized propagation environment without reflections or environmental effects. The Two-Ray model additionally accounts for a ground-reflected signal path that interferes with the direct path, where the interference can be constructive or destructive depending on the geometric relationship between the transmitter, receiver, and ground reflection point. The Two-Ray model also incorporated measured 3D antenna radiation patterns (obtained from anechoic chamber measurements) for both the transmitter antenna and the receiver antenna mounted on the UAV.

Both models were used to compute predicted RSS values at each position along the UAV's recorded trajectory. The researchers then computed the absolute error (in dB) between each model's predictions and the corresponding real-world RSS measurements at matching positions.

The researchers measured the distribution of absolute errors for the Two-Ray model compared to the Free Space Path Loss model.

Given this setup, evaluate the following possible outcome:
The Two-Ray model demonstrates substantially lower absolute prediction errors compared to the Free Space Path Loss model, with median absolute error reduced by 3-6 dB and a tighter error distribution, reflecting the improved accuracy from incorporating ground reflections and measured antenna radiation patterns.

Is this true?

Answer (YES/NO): NO